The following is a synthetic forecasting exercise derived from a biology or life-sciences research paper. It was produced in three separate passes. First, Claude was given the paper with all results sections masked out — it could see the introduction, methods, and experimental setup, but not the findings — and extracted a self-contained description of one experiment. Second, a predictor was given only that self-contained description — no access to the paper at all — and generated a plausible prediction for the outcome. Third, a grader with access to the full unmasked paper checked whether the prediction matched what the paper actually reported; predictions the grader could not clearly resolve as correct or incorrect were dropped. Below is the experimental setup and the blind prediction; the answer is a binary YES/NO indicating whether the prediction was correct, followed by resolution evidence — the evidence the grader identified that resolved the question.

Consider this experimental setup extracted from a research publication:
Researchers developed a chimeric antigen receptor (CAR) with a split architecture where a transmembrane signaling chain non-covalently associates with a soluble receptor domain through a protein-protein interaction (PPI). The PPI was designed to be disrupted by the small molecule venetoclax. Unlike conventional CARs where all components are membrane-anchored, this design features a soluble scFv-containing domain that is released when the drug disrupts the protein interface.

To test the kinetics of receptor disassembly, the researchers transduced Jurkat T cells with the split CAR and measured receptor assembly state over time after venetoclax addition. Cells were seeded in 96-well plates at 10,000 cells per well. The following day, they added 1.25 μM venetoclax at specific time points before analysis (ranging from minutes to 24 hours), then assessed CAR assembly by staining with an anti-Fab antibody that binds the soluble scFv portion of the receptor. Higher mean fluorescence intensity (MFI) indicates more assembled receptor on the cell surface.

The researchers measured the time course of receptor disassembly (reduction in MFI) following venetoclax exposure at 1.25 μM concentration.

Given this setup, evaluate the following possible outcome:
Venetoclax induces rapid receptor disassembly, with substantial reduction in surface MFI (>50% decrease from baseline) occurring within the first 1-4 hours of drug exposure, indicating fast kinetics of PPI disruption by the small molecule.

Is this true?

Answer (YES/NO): YES